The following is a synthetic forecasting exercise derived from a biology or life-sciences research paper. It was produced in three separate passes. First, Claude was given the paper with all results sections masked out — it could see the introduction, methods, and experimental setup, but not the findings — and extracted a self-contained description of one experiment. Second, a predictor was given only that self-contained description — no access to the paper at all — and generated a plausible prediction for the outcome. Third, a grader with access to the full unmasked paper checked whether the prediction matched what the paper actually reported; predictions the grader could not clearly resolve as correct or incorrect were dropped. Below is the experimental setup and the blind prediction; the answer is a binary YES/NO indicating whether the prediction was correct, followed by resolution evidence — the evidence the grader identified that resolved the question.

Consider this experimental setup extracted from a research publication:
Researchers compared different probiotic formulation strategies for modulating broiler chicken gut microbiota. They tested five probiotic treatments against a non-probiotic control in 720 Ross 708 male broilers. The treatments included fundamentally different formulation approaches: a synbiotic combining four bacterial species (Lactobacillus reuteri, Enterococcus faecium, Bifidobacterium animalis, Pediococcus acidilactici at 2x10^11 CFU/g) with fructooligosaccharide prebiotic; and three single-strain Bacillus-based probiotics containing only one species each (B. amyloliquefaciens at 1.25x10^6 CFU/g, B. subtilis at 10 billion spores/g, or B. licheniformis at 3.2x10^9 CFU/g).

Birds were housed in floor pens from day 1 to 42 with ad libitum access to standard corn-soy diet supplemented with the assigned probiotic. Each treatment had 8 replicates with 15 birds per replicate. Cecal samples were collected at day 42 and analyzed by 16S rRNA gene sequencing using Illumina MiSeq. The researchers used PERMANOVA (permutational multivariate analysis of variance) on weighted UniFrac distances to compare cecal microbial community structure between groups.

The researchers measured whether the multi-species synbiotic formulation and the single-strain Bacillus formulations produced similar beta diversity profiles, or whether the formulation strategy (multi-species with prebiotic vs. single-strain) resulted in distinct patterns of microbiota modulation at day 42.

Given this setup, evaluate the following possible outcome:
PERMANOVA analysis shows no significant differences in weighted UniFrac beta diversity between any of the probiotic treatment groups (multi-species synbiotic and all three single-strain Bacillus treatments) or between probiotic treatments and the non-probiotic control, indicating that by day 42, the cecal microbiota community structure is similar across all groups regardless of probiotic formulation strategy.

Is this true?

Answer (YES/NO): YES